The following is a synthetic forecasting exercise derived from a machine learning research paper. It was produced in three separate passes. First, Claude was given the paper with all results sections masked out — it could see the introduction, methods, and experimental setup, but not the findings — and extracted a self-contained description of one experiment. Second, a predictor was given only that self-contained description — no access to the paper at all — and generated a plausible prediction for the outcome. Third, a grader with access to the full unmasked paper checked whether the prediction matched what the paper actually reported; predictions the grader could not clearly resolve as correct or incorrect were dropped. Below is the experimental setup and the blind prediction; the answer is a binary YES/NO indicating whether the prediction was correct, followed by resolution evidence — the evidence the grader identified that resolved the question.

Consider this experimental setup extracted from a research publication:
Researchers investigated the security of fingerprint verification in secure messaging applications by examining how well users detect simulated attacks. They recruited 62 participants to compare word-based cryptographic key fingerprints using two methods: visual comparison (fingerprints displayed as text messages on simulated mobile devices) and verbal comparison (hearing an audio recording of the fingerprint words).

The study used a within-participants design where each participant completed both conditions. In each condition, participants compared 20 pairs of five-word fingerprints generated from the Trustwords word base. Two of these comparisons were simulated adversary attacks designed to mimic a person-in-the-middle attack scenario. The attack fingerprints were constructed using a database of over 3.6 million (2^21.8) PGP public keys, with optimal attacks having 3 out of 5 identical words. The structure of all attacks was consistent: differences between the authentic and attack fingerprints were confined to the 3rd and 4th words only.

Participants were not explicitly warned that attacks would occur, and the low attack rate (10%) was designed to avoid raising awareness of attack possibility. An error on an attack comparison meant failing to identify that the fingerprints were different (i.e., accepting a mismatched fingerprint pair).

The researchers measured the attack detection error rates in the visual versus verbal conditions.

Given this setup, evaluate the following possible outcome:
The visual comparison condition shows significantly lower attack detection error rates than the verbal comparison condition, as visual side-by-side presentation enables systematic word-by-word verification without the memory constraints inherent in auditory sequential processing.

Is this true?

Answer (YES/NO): NO